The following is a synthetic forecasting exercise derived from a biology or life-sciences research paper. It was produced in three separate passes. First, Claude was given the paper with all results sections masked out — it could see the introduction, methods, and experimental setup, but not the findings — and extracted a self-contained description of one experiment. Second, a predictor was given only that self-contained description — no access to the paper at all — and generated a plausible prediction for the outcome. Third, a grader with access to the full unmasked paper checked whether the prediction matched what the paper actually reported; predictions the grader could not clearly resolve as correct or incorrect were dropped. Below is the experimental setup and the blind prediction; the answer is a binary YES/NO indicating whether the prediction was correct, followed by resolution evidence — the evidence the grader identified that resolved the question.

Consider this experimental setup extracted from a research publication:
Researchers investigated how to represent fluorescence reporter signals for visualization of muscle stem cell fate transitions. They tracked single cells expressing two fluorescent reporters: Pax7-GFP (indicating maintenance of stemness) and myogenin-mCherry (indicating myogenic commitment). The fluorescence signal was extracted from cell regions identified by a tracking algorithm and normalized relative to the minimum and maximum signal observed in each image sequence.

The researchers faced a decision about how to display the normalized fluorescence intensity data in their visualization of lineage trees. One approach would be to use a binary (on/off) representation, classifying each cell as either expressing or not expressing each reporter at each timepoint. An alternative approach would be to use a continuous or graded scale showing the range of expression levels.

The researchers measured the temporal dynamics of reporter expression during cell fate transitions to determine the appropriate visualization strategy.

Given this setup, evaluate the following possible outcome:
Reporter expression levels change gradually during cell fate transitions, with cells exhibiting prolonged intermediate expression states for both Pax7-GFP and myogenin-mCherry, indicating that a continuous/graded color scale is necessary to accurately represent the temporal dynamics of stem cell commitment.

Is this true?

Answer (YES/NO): YES